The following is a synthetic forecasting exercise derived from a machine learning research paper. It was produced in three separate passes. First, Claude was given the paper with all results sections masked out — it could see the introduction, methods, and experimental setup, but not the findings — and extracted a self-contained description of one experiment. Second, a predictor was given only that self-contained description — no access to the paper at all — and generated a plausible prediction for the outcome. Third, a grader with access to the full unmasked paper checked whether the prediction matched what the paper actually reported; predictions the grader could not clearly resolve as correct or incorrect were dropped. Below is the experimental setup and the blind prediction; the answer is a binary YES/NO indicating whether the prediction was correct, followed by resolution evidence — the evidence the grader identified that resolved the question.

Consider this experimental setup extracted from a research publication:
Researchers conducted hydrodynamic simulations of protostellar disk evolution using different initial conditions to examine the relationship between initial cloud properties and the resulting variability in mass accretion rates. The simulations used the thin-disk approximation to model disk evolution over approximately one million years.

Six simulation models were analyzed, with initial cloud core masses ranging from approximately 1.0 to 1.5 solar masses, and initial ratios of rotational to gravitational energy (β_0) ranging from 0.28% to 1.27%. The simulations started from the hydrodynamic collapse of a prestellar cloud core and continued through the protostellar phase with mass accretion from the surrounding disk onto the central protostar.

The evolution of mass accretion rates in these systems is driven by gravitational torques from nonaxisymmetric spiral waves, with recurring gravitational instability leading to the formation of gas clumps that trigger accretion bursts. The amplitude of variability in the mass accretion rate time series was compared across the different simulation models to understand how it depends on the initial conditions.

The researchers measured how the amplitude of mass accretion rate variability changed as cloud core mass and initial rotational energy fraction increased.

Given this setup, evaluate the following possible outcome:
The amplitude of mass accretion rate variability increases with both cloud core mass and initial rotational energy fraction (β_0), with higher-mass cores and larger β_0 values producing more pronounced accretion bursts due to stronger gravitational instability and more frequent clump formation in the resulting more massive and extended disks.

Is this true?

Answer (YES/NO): YES